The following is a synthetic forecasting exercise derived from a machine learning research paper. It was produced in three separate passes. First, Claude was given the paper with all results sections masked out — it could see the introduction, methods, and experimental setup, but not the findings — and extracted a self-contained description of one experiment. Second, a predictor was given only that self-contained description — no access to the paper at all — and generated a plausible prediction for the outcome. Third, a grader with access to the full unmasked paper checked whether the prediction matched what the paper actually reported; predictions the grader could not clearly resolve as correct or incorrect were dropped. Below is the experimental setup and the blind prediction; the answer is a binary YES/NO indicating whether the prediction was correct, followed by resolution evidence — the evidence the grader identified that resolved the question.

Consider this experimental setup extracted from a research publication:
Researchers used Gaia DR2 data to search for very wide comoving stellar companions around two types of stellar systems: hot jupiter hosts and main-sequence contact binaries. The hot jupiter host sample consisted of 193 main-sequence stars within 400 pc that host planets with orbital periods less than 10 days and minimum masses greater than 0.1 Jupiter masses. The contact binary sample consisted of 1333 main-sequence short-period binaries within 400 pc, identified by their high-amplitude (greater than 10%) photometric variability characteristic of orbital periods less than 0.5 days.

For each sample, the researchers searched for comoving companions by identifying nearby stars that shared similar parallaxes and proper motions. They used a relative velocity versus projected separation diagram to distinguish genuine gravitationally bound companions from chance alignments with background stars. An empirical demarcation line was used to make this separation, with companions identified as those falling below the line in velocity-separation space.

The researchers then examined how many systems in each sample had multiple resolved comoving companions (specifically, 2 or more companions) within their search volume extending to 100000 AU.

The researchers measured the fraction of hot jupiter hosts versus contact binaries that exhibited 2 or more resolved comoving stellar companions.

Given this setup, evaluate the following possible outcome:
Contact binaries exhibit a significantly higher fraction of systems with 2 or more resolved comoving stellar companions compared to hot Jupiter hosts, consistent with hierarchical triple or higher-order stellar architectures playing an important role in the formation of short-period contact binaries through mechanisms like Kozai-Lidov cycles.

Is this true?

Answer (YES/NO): NO